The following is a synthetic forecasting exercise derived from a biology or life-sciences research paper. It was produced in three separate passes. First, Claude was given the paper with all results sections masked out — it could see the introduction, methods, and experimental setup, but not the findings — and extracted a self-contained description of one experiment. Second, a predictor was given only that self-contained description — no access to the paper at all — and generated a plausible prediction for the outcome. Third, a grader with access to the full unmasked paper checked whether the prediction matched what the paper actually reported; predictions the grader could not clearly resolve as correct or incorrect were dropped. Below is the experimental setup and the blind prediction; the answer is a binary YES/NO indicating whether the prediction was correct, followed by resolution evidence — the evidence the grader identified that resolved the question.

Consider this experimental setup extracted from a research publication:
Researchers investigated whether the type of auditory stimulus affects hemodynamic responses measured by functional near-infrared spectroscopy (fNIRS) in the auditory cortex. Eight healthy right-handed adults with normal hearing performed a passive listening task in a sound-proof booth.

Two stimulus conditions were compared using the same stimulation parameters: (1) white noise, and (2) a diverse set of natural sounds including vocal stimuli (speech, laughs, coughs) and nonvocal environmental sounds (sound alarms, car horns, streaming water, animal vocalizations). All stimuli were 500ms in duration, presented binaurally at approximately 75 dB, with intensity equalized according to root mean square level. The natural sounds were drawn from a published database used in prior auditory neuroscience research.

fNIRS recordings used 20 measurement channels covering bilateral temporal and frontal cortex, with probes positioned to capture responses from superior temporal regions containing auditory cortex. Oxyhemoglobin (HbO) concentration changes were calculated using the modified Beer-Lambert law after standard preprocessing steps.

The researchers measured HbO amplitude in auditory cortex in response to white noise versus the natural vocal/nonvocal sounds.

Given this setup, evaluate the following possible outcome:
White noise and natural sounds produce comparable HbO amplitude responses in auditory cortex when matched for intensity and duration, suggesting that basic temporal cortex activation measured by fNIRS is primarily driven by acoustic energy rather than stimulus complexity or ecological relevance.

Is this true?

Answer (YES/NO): YES